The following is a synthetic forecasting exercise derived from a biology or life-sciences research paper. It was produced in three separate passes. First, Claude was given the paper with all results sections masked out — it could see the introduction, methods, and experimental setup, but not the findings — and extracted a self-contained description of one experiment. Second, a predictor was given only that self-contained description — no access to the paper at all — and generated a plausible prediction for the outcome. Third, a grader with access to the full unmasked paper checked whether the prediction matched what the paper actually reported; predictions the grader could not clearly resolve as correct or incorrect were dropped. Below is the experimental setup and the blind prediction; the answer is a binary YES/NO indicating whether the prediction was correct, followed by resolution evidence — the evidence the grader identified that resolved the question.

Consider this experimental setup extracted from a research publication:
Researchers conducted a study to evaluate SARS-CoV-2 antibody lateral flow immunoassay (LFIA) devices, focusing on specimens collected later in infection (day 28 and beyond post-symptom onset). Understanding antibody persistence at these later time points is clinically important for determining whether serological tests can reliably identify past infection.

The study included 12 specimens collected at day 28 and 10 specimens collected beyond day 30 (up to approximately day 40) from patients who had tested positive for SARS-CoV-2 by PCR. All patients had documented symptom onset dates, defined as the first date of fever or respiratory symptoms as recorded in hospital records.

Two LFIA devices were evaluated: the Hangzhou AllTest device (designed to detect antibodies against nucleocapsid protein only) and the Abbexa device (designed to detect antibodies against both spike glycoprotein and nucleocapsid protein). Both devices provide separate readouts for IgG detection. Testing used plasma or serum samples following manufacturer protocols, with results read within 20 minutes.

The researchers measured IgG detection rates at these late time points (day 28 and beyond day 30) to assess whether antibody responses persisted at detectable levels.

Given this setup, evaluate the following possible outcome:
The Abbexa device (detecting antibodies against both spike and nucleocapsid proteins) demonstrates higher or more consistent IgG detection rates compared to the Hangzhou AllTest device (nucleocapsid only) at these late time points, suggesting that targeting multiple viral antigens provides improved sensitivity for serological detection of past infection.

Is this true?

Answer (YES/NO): YES